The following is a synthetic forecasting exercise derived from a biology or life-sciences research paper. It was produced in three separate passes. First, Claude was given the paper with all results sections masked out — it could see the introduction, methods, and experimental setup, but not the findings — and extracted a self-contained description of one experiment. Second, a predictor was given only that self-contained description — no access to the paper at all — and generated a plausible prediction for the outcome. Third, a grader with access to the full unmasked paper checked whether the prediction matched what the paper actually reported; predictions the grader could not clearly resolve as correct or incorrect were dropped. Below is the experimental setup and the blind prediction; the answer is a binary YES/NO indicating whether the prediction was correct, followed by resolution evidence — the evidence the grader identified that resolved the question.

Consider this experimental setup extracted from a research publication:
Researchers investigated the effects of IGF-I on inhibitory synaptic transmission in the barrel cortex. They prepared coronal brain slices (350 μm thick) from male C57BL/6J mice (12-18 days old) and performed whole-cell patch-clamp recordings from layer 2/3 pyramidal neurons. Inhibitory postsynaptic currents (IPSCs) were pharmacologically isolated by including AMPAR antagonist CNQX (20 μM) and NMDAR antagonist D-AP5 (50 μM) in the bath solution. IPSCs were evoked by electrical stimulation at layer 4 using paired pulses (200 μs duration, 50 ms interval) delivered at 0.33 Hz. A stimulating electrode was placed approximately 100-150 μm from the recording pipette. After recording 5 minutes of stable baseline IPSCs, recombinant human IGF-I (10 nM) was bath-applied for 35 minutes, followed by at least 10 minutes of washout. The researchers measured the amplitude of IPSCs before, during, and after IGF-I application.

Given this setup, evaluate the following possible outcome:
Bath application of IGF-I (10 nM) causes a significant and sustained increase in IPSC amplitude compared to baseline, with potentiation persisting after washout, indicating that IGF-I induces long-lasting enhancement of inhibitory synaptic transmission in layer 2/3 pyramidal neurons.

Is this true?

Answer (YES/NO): NO